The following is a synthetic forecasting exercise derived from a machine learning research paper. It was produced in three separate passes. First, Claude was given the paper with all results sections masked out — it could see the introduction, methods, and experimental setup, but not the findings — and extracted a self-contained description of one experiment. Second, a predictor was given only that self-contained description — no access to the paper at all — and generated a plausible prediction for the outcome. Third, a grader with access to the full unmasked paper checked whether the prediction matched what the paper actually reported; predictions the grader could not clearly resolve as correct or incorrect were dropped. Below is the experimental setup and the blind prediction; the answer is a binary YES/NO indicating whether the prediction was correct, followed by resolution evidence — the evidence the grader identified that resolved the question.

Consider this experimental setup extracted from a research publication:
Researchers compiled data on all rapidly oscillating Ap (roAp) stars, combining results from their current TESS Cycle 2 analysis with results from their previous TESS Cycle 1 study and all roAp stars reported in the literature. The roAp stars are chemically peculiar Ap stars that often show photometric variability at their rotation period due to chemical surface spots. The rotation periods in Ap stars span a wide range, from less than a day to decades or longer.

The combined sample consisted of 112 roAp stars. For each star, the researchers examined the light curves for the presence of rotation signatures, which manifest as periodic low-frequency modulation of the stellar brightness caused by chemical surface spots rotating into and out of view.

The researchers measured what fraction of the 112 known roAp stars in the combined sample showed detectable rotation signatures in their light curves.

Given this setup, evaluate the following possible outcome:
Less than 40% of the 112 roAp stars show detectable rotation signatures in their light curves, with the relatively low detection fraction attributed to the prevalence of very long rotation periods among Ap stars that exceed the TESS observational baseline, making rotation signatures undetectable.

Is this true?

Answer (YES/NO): NO